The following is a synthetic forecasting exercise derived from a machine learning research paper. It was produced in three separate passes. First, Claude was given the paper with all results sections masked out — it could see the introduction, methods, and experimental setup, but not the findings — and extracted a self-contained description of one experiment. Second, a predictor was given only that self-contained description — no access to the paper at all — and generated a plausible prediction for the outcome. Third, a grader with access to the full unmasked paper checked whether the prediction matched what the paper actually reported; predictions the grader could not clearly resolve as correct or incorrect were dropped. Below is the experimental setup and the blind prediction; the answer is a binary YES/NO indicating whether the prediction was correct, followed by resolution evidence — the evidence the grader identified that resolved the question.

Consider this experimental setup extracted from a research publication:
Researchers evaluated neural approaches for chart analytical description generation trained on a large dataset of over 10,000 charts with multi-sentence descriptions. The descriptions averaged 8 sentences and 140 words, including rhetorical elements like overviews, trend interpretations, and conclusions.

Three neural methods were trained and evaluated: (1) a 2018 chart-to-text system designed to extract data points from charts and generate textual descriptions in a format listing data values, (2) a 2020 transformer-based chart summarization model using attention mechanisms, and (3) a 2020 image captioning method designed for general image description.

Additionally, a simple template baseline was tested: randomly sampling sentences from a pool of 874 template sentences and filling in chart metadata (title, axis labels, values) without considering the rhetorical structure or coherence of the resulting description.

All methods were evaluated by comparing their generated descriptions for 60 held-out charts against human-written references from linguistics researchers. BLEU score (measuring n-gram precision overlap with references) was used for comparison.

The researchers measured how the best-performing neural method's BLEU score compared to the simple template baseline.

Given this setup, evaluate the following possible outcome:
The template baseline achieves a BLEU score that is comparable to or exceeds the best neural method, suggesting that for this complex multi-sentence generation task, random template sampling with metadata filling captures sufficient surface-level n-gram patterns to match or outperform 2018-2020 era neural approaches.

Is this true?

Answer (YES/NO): YES